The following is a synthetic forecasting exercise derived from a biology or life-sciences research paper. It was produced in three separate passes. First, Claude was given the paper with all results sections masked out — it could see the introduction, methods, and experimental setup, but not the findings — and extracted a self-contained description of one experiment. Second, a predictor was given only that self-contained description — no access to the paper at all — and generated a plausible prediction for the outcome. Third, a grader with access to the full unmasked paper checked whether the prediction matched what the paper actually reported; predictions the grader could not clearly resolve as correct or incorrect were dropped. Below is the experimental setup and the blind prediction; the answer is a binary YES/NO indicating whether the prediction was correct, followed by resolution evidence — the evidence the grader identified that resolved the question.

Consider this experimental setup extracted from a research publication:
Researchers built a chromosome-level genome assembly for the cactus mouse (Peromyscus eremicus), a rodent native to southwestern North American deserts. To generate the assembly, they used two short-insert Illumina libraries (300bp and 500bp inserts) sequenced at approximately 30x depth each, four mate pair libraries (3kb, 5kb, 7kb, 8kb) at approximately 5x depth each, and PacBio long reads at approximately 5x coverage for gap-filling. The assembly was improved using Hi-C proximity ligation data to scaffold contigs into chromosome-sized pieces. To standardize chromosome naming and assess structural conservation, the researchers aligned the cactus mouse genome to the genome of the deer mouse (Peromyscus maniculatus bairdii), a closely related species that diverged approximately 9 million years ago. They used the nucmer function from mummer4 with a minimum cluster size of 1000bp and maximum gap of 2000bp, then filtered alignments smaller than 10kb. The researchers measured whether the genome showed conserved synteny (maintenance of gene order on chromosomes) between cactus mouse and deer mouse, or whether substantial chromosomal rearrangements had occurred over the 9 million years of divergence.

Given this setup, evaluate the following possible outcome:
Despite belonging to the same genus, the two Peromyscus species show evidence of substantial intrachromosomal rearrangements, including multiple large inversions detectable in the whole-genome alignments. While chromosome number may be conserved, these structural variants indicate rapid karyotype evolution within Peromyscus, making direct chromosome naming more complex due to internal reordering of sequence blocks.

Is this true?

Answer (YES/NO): NO